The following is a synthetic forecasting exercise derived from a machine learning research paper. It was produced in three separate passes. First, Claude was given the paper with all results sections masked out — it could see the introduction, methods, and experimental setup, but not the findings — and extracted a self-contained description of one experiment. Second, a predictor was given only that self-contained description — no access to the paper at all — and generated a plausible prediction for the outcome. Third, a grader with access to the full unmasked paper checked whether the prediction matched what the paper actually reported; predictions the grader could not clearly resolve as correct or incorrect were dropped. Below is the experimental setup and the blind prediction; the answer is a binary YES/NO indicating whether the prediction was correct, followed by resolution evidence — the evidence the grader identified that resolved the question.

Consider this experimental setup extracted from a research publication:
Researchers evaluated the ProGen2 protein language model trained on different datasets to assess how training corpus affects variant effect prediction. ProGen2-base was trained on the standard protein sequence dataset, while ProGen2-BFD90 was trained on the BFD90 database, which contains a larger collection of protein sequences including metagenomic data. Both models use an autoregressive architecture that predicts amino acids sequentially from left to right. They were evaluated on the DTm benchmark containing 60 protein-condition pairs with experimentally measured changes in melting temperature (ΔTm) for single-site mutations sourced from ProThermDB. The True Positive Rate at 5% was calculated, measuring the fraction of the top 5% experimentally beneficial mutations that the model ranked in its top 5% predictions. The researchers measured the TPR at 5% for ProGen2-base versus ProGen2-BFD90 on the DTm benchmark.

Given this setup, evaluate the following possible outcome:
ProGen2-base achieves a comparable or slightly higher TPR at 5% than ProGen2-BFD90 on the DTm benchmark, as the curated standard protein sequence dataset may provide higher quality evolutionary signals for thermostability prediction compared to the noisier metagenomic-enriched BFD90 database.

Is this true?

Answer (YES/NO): YES